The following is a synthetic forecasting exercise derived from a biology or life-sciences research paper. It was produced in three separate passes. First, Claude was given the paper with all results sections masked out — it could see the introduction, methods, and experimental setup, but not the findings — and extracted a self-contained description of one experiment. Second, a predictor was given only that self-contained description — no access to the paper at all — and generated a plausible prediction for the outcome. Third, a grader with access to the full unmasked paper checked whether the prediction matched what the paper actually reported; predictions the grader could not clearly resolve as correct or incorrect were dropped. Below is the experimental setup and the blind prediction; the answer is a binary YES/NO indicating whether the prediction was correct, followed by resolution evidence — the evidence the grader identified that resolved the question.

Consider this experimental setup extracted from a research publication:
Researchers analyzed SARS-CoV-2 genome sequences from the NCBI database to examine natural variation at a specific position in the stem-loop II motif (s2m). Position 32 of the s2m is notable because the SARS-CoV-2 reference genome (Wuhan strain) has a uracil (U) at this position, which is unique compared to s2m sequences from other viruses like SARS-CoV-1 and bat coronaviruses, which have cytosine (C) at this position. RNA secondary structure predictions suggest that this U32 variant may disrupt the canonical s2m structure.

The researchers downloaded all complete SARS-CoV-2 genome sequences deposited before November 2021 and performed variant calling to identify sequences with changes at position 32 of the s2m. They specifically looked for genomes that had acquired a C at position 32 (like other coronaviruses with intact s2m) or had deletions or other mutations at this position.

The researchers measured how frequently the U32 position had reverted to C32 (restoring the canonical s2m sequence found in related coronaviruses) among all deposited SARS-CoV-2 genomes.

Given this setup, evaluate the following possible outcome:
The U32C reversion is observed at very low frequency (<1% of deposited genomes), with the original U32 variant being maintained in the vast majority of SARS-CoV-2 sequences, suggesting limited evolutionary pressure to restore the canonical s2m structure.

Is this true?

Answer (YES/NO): YES